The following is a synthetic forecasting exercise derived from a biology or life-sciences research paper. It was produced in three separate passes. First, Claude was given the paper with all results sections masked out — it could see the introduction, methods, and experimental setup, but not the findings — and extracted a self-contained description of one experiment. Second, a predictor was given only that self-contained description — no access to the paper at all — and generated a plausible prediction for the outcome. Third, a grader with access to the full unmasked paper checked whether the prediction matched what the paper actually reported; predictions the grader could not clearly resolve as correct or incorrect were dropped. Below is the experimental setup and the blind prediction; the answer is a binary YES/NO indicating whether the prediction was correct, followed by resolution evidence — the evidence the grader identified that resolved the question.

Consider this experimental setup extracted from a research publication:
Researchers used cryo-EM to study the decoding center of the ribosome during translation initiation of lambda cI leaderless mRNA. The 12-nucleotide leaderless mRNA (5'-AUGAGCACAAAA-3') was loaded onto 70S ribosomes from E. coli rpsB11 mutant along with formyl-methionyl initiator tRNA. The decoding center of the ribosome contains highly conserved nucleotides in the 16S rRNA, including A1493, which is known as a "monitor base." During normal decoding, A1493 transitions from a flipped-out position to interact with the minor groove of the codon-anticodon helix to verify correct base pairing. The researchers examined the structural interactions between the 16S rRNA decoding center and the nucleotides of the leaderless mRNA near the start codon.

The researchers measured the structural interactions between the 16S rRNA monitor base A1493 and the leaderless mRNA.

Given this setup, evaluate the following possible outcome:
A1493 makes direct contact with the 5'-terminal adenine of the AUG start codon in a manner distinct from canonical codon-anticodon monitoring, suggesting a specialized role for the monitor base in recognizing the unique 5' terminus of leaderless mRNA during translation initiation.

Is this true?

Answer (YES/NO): NO